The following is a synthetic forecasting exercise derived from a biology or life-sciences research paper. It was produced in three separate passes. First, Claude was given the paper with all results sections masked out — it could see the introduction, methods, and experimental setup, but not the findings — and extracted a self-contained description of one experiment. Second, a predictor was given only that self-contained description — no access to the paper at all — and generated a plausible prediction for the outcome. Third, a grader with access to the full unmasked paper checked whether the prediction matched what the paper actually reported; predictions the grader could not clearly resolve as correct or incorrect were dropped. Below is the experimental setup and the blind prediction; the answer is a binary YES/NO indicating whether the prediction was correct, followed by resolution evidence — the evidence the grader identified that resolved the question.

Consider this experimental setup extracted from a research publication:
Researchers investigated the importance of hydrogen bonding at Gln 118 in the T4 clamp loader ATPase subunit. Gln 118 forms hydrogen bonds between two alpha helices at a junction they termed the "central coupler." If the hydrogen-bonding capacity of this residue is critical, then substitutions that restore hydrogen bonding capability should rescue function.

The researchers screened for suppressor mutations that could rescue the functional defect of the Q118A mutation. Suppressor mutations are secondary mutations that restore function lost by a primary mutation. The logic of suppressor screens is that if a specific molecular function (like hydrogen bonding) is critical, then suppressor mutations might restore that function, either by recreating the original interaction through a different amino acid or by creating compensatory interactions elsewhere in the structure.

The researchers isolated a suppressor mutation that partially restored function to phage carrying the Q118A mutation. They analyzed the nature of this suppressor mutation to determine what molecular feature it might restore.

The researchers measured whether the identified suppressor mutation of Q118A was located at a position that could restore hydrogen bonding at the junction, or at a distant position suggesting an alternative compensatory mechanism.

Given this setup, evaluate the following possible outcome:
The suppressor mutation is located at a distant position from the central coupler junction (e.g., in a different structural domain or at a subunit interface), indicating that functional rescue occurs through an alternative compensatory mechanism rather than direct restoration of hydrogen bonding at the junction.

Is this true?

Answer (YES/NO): NO